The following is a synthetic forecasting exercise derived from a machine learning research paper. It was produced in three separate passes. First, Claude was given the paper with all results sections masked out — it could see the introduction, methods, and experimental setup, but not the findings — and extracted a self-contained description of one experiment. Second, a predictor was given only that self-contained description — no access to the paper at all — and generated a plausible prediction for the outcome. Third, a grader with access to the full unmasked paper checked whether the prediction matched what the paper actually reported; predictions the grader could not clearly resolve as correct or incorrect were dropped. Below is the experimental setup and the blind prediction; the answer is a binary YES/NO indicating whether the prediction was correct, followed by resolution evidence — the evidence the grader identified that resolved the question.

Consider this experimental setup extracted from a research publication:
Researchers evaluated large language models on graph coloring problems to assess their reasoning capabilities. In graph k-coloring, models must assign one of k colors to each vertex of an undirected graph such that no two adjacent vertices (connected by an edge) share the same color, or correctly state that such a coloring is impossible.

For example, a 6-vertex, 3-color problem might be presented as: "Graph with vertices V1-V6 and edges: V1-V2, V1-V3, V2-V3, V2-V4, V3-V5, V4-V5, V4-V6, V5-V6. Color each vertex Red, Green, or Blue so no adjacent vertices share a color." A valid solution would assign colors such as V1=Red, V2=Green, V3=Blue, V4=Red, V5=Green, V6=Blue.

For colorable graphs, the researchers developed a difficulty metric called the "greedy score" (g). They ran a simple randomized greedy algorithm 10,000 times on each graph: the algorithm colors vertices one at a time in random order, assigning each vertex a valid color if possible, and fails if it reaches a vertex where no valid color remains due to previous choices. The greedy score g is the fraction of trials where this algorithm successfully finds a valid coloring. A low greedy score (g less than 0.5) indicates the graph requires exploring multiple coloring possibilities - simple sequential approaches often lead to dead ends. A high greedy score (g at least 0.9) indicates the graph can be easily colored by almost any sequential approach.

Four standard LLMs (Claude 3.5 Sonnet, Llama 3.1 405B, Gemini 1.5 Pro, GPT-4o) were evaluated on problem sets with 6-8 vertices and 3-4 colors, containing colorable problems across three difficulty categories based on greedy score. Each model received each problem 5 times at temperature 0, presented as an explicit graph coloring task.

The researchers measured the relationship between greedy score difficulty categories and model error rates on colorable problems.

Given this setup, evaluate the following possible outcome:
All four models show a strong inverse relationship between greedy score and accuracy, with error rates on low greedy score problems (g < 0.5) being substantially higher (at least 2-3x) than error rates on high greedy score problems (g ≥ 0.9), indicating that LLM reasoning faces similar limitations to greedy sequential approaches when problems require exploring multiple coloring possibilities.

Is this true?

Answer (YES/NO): NO